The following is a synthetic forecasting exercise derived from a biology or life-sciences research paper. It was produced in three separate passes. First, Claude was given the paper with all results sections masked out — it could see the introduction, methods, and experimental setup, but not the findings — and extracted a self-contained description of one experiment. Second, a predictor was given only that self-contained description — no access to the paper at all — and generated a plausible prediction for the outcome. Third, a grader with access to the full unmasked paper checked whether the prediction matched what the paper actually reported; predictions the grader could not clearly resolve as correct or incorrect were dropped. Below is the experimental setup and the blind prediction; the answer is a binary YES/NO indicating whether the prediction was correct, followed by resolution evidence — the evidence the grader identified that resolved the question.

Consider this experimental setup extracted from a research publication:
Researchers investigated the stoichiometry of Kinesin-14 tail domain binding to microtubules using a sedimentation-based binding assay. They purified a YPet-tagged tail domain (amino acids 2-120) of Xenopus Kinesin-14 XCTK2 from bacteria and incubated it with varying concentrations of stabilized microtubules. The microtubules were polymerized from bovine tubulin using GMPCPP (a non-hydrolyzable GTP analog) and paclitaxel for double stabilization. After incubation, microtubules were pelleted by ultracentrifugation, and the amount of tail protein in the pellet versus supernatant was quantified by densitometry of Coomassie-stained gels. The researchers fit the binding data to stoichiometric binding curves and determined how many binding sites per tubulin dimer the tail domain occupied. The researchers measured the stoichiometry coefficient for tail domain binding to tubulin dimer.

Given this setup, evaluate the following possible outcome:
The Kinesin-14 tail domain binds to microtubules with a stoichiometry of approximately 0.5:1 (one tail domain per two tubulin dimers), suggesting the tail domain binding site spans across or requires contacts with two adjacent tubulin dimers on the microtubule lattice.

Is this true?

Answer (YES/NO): NO